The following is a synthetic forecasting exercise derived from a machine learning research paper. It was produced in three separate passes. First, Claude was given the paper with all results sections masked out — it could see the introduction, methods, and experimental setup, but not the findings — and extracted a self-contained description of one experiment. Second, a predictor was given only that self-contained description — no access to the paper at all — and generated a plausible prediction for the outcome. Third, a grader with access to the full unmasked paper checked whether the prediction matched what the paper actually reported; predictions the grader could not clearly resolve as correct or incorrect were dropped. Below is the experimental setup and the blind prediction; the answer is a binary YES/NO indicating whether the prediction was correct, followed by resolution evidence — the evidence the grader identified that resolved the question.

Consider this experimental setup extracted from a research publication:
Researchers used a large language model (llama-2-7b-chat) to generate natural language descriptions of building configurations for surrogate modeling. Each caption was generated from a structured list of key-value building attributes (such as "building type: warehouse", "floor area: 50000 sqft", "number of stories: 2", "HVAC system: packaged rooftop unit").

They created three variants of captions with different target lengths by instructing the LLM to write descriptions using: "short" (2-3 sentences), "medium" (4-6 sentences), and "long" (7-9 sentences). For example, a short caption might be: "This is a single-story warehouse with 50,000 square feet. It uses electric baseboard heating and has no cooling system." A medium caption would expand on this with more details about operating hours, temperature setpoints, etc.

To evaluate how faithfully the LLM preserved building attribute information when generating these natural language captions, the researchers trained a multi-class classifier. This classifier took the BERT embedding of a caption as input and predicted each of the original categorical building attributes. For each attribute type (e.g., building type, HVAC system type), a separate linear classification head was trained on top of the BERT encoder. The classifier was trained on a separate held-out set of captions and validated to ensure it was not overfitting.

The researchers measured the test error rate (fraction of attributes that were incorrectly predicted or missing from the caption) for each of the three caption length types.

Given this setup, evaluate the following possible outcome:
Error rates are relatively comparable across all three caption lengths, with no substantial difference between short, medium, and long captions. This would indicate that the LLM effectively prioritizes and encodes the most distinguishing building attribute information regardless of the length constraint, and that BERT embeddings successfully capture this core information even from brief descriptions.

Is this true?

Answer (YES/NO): NO